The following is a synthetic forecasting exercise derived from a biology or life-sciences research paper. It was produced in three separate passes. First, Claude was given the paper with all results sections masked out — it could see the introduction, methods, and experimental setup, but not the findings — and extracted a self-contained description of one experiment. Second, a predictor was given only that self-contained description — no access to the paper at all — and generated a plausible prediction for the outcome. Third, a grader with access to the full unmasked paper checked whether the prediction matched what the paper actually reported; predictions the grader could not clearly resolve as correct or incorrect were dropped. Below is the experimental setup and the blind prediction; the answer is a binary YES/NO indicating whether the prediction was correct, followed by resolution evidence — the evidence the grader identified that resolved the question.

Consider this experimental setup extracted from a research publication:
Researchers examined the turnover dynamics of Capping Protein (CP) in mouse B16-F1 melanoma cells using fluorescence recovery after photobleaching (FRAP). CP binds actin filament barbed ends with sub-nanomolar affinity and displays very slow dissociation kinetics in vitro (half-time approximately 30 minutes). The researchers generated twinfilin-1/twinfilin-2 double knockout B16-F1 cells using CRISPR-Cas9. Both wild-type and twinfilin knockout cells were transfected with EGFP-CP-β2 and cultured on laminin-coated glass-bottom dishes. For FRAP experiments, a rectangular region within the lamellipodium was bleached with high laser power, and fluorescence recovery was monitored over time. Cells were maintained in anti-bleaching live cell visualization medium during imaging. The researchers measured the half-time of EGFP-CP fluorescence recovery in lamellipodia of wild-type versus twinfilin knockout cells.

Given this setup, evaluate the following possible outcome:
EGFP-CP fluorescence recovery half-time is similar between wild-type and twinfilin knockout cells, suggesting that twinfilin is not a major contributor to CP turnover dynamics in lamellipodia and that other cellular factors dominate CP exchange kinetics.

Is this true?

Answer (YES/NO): NO